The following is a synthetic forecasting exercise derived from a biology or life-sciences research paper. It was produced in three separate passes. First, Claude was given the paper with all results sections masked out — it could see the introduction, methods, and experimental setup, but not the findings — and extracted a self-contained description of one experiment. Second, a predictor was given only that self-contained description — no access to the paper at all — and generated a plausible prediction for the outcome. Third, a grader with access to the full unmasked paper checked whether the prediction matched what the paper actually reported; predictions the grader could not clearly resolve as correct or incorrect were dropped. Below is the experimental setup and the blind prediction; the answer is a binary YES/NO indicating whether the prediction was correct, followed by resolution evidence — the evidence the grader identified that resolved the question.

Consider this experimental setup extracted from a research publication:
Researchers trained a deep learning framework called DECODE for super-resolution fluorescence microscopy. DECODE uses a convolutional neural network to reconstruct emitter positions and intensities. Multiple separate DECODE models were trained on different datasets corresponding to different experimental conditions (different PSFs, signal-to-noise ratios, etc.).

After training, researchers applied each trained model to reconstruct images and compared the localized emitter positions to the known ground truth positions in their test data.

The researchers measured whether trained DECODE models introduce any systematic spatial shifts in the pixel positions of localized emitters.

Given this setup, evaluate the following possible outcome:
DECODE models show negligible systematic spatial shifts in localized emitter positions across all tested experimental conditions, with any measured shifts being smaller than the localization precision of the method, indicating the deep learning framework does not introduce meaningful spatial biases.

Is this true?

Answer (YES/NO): NO